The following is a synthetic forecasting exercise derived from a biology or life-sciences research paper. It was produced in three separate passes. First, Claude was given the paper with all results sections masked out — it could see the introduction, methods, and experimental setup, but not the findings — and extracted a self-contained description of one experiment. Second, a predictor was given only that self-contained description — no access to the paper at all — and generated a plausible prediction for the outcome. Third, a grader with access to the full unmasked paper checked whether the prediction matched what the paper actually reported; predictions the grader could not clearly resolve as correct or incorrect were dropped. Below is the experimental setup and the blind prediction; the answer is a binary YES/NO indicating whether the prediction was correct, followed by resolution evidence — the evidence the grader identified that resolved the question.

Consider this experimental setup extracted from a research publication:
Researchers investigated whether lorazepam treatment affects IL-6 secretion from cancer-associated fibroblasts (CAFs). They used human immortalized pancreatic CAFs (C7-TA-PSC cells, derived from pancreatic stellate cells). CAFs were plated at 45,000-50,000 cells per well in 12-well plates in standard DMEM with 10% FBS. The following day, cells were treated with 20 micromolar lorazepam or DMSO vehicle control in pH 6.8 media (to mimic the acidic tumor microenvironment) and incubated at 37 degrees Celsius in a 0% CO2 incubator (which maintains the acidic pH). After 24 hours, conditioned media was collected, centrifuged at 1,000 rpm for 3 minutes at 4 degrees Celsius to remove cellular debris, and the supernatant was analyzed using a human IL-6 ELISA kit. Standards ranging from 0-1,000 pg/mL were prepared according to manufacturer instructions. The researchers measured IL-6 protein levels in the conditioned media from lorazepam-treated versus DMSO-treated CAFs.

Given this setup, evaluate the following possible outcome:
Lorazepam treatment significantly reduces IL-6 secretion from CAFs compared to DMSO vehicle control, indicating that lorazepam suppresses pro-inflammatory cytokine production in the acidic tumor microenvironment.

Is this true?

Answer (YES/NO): NO